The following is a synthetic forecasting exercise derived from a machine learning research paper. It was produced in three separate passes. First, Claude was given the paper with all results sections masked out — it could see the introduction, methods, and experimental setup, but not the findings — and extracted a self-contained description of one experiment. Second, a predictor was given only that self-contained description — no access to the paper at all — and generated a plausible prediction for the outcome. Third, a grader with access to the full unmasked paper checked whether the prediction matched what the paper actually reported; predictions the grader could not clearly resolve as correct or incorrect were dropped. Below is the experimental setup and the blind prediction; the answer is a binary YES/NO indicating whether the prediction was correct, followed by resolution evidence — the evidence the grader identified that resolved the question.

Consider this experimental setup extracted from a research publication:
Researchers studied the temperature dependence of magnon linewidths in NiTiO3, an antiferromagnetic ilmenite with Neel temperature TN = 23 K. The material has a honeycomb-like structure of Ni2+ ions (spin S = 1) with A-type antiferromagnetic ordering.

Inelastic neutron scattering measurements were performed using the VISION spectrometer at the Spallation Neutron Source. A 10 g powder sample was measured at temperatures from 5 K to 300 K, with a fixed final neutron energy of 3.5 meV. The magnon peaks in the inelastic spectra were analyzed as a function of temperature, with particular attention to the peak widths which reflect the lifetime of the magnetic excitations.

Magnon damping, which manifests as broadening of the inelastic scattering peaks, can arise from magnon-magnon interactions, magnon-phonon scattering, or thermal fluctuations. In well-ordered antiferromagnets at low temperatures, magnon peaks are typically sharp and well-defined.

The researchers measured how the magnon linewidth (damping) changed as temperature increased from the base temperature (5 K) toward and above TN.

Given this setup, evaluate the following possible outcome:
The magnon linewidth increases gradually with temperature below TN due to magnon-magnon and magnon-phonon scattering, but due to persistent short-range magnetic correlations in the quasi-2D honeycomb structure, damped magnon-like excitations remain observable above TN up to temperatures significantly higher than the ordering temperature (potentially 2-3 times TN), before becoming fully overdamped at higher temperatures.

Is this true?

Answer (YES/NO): YES